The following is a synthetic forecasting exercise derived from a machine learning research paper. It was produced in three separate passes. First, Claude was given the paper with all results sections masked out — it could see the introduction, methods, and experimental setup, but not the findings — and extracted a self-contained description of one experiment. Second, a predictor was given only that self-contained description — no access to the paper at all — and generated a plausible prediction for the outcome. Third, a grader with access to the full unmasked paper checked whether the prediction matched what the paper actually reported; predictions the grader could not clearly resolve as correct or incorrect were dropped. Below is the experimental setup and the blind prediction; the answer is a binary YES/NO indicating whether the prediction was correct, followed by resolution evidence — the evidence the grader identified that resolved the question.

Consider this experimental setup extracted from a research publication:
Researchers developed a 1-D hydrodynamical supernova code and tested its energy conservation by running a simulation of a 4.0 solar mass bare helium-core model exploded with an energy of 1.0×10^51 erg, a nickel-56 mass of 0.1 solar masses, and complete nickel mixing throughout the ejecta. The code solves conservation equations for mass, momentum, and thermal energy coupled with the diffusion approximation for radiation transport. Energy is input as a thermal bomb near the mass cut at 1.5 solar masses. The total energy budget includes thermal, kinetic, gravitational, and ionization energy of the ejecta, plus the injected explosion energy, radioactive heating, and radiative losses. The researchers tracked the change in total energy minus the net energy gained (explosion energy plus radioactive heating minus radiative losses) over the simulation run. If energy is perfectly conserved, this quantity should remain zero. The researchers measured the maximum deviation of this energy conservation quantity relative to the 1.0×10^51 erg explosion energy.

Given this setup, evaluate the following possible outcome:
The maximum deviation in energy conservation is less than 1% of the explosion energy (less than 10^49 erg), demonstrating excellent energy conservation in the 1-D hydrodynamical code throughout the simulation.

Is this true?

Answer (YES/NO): NO